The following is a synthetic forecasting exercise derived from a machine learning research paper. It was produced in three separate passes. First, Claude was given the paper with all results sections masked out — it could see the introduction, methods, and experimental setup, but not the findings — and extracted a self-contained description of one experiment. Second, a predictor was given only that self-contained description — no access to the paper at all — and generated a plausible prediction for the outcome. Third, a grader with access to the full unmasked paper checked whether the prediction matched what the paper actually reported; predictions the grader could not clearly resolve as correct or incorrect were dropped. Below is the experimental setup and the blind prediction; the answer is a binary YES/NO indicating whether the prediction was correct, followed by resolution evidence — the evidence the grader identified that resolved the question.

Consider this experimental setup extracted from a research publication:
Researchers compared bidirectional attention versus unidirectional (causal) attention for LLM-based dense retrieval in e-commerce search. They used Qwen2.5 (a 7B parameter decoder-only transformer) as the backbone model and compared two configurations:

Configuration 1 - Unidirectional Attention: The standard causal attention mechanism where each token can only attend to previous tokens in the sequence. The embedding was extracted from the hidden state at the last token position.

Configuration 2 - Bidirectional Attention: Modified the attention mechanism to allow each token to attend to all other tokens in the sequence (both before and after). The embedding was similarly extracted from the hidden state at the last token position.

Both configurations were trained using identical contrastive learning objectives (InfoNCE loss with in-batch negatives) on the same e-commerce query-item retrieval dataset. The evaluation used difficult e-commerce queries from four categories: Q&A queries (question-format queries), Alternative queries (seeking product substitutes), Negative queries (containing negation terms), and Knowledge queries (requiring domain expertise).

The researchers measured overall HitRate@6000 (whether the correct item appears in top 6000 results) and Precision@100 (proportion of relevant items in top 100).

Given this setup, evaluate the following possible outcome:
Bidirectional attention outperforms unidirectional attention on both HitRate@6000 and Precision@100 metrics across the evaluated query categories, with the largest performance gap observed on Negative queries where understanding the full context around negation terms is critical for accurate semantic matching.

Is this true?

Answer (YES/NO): NO